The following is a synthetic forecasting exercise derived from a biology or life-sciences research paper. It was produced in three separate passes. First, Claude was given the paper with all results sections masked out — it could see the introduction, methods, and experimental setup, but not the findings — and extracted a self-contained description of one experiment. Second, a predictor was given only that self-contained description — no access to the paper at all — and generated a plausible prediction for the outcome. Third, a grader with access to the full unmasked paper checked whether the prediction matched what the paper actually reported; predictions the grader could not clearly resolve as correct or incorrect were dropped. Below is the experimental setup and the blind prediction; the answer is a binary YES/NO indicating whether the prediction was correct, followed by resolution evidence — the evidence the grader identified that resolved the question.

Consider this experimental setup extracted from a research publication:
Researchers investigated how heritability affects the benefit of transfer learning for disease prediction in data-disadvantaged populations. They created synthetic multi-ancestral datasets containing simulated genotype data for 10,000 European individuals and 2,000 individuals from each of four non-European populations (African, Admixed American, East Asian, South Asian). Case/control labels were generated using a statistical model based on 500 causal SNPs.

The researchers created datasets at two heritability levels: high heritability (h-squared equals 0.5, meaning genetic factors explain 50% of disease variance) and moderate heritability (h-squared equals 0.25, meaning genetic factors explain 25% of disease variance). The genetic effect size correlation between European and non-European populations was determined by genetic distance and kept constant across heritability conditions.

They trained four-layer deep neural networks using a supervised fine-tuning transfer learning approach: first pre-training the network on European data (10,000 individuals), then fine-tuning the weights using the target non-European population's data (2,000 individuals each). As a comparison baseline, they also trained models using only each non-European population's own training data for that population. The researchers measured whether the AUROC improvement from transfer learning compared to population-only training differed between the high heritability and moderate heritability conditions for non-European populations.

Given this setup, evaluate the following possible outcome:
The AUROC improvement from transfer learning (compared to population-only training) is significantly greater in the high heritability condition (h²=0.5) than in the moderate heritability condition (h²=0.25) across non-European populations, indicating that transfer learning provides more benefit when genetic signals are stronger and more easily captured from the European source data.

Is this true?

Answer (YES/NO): NO